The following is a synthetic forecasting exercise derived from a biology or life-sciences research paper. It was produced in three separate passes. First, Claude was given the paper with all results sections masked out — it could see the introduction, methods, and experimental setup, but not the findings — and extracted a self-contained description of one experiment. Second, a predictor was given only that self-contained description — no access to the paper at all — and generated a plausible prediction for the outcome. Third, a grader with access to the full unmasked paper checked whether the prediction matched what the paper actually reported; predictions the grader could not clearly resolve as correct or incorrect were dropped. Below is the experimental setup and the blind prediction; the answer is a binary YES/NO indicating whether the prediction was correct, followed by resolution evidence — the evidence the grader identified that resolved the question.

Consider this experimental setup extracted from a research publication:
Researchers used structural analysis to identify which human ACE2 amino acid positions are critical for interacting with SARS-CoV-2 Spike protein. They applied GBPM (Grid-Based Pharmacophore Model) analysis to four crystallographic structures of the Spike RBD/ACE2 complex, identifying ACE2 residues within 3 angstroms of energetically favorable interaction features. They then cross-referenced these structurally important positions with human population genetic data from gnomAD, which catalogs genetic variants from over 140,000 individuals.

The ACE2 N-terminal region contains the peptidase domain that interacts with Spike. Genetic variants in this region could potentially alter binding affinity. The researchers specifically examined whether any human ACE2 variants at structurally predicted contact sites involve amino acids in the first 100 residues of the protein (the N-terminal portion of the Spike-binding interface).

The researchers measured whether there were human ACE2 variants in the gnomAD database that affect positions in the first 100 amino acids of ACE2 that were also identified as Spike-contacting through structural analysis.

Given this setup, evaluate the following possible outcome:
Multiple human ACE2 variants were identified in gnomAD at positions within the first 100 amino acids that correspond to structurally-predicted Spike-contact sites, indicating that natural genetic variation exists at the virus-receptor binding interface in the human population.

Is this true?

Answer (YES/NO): YES